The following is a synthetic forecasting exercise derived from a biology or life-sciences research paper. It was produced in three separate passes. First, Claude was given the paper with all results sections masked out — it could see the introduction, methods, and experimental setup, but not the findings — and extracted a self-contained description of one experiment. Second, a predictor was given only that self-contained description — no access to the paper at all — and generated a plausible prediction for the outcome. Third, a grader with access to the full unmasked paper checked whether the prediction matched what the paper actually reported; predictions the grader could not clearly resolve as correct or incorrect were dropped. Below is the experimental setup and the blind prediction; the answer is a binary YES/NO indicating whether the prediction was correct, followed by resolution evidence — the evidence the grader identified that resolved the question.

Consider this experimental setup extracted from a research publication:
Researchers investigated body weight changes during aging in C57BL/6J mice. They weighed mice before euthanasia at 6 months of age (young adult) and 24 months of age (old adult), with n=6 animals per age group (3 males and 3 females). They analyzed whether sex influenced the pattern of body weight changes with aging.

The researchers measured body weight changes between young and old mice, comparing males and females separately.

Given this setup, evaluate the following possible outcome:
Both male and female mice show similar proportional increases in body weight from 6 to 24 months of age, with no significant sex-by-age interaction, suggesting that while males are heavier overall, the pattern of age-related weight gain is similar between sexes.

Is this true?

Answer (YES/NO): NO